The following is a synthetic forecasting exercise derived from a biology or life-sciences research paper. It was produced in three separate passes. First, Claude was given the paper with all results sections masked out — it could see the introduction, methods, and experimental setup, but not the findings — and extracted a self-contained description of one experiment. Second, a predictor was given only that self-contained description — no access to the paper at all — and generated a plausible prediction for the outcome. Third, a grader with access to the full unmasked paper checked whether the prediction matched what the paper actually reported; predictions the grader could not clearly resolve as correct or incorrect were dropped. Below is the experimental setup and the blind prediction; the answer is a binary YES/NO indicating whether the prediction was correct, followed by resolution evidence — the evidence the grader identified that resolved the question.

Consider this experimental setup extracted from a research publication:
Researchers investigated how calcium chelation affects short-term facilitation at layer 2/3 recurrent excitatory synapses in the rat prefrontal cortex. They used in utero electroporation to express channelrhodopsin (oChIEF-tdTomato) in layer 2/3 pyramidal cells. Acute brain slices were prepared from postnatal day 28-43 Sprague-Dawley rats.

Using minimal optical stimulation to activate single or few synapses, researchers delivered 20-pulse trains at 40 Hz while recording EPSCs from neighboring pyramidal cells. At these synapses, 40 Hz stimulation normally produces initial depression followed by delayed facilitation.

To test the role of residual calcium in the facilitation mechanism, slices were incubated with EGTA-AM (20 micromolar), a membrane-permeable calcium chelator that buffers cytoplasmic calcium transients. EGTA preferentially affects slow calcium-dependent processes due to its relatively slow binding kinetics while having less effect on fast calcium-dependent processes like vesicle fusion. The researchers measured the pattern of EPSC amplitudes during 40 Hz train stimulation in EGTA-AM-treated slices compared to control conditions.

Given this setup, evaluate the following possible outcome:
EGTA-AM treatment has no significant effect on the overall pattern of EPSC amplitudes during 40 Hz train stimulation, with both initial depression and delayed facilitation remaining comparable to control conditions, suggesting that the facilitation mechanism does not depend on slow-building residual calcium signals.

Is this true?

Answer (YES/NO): NO